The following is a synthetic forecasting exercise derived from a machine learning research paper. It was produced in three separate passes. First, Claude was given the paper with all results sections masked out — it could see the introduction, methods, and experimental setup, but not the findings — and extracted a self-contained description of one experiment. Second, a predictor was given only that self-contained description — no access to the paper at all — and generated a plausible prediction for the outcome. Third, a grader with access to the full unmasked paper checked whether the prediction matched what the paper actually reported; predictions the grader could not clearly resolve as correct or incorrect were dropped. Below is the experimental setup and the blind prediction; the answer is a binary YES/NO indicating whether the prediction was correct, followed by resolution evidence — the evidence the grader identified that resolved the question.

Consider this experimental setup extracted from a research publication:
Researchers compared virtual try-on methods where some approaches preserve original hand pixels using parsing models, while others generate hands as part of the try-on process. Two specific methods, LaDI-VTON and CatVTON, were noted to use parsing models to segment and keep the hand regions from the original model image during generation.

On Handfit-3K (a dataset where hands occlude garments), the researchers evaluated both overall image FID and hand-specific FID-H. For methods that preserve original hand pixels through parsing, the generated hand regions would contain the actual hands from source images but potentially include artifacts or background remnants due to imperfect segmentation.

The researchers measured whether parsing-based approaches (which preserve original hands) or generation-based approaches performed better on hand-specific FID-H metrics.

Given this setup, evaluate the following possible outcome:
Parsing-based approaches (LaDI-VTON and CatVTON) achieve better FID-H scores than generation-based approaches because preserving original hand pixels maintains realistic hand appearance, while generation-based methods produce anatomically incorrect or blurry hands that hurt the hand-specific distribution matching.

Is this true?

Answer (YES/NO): NO